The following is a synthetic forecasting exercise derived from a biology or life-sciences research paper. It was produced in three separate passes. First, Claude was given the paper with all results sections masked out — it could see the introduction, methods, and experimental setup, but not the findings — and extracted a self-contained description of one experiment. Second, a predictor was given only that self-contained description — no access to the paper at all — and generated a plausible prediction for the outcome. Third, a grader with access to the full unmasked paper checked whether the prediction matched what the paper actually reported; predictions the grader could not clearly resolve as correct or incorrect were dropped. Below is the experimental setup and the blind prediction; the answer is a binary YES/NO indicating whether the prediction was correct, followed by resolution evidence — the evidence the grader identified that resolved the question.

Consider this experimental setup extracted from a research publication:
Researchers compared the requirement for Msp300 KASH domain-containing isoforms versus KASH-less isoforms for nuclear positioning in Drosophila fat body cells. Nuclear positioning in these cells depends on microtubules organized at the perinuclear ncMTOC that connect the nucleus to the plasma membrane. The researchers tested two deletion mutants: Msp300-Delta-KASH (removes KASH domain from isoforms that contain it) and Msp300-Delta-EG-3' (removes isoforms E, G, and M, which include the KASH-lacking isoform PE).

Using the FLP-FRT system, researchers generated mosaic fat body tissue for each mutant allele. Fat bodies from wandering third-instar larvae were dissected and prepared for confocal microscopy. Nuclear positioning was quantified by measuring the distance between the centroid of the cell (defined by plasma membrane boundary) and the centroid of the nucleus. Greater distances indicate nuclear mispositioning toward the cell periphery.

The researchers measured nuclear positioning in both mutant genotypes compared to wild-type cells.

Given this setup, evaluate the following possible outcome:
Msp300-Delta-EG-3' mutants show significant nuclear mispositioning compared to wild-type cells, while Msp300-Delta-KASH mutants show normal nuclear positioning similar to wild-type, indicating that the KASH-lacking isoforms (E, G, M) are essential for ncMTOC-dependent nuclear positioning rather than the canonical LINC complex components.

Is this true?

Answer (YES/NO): YES